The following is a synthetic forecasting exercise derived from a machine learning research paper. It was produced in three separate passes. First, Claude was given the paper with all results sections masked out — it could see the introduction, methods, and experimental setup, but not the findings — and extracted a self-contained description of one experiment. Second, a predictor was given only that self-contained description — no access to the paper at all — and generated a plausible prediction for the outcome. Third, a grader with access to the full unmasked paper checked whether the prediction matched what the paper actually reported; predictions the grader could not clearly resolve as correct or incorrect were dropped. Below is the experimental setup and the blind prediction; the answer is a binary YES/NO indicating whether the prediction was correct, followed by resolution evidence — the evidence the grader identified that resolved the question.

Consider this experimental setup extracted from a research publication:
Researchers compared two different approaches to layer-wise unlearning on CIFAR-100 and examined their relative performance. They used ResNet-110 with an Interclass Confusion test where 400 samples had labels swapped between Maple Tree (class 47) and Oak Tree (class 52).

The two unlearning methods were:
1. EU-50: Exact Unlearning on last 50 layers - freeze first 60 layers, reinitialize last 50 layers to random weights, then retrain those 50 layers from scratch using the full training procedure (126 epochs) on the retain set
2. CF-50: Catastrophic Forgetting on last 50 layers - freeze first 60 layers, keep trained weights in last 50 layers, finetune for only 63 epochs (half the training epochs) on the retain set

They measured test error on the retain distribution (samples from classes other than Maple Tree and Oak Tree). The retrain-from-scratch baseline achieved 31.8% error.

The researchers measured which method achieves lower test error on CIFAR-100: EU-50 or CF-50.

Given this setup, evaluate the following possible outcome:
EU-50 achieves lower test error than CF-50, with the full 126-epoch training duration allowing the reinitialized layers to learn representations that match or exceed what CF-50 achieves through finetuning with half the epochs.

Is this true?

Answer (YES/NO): NO